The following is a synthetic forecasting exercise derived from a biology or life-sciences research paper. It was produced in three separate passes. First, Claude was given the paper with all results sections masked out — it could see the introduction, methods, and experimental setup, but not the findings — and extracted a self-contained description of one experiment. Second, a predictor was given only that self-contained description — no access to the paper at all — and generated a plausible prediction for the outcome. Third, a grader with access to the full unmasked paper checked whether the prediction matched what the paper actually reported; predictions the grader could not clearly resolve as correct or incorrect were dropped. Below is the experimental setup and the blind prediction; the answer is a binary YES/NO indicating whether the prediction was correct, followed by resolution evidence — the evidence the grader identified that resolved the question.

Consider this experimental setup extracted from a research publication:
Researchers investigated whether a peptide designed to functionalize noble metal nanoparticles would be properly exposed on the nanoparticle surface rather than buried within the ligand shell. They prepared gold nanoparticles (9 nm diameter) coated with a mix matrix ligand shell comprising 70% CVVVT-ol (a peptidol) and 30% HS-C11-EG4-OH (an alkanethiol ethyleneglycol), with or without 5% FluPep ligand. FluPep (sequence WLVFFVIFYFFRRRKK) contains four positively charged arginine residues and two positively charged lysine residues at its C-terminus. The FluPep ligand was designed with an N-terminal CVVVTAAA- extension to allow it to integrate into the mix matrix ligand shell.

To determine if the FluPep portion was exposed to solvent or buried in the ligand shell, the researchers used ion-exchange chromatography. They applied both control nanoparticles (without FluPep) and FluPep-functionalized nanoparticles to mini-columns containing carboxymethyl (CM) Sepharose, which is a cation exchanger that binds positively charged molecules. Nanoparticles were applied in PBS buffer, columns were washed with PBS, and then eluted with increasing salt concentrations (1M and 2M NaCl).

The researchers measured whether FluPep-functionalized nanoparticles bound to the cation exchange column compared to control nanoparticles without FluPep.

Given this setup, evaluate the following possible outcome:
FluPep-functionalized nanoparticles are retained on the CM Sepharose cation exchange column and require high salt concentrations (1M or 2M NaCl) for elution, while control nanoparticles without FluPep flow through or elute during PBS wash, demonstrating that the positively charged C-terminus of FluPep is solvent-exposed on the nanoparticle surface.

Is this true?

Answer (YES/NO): YES